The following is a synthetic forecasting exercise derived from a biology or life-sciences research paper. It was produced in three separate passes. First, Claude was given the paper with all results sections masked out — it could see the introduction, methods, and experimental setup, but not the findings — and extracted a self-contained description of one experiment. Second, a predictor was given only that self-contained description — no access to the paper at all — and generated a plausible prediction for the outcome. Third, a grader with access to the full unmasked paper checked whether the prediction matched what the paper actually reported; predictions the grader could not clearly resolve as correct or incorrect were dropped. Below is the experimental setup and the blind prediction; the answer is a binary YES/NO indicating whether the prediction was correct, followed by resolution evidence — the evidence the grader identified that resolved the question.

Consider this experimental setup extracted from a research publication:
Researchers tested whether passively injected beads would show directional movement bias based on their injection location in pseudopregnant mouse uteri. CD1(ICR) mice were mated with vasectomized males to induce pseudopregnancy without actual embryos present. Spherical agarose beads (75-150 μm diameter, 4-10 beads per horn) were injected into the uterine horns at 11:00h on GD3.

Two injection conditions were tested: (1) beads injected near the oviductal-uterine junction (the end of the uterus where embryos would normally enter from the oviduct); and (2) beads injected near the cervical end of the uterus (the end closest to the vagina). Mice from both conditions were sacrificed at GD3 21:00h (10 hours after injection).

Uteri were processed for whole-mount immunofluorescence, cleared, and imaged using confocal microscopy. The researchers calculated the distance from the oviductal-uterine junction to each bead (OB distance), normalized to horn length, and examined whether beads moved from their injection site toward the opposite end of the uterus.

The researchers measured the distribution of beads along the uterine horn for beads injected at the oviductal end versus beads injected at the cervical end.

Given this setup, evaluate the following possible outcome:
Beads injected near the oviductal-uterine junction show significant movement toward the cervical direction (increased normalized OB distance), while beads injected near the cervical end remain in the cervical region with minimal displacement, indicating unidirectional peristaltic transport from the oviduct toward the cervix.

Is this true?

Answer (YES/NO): NO